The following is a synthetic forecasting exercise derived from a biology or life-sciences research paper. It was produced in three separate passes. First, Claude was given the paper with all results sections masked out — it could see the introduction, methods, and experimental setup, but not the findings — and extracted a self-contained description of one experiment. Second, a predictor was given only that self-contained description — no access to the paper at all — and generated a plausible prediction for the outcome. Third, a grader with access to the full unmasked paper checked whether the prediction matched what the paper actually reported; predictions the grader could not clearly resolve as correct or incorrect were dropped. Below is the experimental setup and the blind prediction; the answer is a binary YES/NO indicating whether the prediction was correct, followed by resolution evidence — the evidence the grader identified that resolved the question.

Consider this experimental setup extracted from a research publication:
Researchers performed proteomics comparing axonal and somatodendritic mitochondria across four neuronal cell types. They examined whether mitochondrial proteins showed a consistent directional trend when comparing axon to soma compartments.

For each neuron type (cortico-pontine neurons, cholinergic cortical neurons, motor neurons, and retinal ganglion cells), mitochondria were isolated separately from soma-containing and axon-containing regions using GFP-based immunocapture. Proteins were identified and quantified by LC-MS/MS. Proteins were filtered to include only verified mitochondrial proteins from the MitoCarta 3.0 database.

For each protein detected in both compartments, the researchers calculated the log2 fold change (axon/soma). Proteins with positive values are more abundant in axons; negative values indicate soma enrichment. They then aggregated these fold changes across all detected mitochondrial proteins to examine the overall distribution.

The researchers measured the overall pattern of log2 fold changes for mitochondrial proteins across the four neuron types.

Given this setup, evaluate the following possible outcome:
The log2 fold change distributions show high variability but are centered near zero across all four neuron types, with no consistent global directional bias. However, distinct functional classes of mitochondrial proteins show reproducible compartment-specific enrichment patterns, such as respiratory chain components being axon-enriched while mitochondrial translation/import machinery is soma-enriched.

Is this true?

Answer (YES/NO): NO